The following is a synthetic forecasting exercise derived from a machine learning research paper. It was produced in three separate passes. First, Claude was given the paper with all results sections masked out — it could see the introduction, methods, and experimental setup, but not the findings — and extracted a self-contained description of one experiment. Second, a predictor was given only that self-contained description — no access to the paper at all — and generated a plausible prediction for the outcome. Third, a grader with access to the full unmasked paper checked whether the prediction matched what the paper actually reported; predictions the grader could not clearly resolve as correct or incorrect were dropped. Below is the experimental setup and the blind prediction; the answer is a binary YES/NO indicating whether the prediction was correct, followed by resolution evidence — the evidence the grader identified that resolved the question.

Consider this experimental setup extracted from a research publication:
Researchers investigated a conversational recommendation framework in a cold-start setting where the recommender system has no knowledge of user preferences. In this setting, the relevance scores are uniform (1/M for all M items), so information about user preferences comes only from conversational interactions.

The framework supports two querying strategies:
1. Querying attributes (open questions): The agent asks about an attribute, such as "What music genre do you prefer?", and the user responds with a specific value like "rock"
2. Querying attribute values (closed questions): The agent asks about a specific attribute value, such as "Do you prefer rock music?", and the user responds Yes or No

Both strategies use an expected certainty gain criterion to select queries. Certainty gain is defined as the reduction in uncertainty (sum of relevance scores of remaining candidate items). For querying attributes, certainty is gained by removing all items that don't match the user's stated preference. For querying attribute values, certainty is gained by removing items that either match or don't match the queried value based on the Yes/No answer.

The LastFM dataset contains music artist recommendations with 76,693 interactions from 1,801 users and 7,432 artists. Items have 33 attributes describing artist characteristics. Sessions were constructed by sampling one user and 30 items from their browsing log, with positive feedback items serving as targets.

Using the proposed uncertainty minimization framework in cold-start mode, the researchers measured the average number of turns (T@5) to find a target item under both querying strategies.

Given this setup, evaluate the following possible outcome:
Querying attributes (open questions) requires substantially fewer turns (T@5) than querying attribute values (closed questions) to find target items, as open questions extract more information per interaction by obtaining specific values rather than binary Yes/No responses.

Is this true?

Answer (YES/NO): YES